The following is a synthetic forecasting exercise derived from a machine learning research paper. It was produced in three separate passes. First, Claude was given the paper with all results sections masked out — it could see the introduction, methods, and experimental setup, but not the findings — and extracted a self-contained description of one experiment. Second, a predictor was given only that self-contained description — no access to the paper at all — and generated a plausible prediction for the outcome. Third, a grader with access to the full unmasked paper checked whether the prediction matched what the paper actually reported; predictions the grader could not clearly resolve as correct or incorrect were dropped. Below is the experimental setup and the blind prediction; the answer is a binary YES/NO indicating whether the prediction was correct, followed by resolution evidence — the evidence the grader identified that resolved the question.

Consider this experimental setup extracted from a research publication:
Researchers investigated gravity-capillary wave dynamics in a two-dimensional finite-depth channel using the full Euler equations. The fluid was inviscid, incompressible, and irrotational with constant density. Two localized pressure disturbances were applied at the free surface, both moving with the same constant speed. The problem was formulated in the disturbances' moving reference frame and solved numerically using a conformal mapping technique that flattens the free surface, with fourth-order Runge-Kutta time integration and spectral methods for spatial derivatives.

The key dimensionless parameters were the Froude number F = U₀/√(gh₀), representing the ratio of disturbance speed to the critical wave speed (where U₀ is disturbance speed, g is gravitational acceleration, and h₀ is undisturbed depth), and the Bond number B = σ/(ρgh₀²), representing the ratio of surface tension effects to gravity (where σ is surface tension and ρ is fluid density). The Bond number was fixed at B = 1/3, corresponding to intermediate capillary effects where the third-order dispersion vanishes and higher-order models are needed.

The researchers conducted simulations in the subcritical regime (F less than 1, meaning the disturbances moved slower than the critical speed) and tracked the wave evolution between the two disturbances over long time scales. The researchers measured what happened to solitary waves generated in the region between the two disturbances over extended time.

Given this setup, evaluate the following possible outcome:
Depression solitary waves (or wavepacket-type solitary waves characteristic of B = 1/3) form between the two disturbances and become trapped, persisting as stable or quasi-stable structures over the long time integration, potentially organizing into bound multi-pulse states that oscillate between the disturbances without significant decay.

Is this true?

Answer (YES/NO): YES